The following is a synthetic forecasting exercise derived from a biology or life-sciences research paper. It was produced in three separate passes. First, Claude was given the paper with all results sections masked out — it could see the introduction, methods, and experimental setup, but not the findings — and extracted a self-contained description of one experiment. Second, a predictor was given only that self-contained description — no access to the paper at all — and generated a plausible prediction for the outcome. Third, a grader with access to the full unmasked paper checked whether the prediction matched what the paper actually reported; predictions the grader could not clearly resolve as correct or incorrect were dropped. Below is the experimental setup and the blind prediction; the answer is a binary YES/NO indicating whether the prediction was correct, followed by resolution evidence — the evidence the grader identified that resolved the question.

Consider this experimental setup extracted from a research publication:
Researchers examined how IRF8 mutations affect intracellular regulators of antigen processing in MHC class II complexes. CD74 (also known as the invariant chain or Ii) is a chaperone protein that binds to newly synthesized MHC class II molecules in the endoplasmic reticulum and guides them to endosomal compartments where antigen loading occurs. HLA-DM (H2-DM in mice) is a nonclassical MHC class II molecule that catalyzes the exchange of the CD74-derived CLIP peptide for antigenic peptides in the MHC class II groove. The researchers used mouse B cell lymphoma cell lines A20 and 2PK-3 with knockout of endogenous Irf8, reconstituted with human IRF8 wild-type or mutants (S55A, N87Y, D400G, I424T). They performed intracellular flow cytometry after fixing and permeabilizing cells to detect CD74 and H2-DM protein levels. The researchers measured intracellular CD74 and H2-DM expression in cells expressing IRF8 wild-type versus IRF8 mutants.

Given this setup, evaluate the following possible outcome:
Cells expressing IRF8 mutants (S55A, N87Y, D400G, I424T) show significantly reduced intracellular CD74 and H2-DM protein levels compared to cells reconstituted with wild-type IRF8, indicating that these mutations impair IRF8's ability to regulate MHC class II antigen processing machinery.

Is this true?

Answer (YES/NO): YES